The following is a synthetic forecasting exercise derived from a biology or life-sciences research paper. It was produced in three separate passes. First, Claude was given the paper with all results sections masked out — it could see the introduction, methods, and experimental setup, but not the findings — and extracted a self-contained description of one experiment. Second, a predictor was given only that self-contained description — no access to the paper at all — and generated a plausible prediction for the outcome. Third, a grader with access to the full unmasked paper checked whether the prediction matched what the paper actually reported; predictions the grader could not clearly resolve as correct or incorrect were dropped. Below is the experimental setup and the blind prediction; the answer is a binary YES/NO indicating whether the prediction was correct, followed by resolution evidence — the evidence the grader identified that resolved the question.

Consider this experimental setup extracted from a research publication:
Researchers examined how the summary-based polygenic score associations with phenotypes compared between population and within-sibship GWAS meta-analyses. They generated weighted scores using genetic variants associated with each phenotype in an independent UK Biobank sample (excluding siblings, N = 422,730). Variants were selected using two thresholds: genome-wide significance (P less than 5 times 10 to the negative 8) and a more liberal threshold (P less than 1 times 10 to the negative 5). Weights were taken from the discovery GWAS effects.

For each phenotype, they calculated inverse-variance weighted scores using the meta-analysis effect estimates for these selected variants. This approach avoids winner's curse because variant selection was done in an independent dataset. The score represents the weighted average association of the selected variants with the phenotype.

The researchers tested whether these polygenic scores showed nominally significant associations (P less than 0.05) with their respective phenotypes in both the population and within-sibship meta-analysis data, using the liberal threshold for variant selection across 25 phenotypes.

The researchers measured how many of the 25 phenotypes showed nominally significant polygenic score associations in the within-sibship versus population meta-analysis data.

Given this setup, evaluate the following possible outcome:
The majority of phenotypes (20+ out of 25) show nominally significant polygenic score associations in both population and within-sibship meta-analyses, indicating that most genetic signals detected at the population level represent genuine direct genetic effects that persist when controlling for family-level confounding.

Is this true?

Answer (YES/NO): YES